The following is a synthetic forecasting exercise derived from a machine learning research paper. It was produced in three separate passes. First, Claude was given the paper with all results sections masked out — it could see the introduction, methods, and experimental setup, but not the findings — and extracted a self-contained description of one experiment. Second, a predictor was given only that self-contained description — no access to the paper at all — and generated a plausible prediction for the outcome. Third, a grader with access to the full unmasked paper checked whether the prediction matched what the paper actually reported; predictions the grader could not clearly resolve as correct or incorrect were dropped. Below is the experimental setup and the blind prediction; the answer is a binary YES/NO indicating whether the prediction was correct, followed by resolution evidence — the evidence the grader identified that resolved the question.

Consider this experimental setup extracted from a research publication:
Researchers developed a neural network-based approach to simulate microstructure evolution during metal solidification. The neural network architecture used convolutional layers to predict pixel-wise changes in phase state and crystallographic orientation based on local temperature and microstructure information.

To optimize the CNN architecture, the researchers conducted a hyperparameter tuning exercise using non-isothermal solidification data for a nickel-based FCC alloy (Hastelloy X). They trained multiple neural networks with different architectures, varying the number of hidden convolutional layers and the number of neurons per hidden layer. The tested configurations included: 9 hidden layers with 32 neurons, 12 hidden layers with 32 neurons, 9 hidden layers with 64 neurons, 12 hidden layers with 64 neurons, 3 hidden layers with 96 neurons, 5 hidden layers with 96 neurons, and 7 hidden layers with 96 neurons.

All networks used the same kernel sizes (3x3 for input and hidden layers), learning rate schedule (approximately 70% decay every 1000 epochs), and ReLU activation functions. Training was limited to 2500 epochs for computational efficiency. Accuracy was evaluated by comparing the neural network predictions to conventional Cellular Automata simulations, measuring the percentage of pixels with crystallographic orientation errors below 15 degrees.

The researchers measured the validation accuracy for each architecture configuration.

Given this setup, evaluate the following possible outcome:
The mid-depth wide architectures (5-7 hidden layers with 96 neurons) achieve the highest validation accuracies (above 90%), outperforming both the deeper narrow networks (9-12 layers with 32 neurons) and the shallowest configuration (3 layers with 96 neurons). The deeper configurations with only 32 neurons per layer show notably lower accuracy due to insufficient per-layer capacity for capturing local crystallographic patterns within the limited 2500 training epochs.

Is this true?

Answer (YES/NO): NO